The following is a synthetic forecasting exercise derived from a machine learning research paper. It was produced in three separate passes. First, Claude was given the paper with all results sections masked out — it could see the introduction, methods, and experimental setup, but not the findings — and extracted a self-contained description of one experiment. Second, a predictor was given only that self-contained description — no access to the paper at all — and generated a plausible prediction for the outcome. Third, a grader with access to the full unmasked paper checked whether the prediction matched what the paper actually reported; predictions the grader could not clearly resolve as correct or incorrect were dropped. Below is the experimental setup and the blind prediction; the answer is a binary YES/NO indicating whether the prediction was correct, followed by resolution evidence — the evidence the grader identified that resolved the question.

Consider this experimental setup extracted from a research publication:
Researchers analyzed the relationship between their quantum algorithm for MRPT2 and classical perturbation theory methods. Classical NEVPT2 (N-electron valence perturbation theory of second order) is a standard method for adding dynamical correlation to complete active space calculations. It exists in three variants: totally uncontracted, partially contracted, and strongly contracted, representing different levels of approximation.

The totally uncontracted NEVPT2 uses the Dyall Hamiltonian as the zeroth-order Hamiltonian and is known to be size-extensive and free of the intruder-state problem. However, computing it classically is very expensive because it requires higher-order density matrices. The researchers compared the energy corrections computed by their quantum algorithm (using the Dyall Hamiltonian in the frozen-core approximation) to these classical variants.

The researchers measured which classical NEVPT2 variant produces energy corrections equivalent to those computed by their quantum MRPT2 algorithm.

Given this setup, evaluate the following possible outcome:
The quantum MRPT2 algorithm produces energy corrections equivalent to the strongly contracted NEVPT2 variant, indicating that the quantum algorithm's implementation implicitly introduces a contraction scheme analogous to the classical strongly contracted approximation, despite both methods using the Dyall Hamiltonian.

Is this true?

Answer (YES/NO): NO